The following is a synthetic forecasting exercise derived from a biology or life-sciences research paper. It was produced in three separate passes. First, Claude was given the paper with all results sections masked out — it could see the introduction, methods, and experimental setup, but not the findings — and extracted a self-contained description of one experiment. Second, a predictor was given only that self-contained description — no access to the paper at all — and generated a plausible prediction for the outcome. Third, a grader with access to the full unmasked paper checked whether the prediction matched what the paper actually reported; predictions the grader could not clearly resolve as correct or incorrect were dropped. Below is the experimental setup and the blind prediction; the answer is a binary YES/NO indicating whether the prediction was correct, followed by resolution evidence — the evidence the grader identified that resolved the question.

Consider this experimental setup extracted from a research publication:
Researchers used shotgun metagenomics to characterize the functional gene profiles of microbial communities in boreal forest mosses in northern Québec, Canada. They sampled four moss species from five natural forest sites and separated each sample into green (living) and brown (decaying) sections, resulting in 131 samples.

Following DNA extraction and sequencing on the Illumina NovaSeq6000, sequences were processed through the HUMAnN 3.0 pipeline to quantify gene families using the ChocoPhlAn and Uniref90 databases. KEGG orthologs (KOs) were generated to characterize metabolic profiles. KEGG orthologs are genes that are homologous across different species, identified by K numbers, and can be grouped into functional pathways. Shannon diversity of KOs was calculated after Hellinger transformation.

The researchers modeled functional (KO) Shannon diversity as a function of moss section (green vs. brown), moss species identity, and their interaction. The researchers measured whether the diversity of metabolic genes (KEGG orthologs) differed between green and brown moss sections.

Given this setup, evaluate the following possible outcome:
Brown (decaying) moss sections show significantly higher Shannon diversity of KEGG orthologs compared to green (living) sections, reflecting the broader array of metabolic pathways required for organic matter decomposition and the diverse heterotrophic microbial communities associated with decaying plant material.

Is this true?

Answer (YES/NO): YES